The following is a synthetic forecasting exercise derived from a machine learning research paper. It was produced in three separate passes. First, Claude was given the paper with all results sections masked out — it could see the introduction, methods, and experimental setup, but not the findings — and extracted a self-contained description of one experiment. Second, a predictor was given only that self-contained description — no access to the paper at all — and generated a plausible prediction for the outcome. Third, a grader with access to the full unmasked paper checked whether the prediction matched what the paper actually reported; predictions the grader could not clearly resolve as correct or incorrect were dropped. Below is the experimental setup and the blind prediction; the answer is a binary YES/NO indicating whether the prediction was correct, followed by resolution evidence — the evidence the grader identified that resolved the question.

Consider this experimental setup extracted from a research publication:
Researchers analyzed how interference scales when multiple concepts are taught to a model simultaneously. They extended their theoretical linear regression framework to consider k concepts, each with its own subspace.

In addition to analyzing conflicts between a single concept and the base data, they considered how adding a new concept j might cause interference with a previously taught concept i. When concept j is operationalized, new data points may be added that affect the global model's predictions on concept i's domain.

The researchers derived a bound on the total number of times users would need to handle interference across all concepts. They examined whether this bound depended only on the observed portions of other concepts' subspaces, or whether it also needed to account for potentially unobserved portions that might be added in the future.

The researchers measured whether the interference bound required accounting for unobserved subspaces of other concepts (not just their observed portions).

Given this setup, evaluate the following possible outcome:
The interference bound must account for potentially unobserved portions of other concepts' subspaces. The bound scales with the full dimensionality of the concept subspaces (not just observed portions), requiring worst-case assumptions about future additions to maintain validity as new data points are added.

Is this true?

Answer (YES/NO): YES